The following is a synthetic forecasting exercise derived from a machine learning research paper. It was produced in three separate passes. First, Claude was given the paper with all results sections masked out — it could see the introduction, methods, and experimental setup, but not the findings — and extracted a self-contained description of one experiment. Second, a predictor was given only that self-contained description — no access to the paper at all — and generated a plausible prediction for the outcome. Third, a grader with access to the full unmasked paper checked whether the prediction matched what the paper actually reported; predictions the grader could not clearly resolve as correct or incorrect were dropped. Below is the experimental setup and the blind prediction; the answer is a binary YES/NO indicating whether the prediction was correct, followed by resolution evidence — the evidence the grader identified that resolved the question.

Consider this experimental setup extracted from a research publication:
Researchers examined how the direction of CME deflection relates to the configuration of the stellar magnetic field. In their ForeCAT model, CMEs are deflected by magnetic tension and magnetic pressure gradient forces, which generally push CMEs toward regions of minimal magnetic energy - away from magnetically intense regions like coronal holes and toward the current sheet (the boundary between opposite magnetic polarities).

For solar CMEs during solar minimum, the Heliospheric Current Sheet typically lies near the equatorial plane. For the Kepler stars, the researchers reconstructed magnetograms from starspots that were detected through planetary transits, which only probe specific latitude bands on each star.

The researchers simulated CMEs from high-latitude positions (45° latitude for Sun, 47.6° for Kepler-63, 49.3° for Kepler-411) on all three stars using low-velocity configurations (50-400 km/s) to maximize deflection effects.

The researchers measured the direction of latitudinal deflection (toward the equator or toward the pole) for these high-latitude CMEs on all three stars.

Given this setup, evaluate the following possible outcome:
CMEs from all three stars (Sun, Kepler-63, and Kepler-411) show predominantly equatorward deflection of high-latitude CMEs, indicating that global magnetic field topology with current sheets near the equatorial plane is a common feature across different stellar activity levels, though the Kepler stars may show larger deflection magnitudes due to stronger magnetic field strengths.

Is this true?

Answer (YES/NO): YES